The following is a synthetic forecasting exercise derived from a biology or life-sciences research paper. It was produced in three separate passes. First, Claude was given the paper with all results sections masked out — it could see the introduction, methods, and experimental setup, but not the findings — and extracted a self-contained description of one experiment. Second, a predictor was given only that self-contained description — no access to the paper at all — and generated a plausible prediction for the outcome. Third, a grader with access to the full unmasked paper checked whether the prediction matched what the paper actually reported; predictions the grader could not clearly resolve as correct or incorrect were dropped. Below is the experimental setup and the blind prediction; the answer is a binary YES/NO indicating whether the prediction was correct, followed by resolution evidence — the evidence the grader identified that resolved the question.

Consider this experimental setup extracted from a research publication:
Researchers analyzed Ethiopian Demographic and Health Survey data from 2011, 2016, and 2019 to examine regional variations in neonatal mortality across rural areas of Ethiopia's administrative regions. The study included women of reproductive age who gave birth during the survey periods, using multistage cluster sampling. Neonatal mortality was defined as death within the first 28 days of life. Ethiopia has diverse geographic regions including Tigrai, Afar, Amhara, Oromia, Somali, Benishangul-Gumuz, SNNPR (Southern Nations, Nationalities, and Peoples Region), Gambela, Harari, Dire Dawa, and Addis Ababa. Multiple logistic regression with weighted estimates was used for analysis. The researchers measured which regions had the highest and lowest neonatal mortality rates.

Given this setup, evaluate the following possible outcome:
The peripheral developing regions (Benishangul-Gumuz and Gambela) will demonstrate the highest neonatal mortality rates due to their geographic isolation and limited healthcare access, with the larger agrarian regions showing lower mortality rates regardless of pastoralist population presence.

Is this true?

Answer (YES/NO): NO